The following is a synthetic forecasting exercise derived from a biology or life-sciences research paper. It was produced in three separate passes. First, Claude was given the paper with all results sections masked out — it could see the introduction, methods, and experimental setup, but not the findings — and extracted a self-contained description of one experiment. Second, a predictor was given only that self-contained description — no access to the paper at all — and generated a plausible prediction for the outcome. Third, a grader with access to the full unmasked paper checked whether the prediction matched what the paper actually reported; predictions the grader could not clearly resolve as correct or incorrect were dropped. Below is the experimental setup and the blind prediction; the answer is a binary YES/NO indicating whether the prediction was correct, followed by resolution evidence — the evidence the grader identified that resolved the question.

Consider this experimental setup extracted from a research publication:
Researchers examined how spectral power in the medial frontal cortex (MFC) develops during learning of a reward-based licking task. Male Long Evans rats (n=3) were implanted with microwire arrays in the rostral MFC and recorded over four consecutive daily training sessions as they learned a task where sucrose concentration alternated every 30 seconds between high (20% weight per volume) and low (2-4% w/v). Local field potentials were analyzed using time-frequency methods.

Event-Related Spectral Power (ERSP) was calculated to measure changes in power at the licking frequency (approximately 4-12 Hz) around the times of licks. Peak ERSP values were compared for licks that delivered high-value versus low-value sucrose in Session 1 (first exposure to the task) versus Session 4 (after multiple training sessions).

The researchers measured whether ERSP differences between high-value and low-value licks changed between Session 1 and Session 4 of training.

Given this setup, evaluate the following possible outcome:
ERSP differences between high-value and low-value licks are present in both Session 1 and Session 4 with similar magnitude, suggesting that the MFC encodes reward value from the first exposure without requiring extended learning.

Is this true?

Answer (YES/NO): NO